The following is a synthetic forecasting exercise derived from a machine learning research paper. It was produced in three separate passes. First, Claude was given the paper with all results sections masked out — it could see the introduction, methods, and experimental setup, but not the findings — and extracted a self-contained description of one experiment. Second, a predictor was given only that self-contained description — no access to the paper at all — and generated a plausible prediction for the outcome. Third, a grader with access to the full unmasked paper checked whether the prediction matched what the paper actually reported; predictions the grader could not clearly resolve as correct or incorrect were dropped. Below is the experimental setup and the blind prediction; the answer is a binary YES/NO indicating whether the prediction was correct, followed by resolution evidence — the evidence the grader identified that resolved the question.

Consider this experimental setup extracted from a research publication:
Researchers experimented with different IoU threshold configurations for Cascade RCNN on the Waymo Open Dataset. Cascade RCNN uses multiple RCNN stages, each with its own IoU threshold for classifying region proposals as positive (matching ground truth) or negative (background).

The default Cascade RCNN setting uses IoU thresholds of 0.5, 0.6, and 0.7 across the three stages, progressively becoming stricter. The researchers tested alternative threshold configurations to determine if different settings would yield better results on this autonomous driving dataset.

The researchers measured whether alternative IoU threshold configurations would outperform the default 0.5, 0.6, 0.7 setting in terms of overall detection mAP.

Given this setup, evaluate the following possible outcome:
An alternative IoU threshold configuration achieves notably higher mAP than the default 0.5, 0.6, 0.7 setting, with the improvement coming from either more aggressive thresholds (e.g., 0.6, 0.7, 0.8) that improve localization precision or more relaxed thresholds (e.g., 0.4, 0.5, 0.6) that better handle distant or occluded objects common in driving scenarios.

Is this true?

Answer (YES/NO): NO